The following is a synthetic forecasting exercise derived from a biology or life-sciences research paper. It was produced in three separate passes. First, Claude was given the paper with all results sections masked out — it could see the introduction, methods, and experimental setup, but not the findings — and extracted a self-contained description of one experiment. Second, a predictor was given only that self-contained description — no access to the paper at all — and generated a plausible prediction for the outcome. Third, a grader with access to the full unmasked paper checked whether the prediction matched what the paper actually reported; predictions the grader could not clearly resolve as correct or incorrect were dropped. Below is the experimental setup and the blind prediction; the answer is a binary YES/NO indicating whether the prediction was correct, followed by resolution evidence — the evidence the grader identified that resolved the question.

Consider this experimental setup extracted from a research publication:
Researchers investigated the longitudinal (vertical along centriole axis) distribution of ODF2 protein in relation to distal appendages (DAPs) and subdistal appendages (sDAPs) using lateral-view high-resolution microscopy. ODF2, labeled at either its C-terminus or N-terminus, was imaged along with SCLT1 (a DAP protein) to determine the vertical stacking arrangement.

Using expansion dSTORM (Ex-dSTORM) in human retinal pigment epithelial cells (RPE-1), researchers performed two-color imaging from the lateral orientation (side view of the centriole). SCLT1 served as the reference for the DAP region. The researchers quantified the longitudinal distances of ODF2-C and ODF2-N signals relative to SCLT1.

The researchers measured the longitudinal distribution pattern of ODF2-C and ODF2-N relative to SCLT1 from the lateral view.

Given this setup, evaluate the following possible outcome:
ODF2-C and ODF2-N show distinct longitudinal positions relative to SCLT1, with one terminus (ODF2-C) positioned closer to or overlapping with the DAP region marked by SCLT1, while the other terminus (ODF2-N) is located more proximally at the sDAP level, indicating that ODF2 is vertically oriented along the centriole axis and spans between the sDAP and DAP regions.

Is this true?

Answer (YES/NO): NO